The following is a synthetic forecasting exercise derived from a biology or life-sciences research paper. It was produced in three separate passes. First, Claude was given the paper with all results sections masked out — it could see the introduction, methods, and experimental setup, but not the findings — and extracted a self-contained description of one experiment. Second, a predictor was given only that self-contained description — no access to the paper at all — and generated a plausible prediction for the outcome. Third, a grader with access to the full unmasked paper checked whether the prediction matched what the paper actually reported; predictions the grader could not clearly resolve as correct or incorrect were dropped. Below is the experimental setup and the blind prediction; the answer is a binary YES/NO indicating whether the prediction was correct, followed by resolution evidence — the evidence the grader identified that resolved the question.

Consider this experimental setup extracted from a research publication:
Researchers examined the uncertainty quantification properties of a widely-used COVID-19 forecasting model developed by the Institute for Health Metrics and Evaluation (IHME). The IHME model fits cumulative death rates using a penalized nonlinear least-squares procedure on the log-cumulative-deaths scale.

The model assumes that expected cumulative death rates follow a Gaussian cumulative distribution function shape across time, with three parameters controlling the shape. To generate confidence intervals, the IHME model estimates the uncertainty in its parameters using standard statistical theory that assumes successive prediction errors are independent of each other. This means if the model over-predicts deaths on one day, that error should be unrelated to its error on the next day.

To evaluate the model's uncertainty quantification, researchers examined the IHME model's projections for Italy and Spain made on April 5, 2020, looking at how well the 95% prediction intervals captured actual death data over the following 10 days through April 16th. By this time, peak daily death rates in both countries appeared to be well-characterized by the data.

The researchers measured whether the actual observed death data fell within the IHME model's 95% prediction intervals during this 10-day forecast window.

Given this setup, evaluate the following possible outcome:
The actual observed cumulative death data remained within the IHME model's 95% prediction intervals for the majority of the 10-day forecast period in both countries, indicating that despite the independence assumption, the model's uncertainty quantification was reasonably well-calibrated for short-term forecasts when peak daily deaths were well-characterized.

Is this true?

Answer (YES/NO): NO